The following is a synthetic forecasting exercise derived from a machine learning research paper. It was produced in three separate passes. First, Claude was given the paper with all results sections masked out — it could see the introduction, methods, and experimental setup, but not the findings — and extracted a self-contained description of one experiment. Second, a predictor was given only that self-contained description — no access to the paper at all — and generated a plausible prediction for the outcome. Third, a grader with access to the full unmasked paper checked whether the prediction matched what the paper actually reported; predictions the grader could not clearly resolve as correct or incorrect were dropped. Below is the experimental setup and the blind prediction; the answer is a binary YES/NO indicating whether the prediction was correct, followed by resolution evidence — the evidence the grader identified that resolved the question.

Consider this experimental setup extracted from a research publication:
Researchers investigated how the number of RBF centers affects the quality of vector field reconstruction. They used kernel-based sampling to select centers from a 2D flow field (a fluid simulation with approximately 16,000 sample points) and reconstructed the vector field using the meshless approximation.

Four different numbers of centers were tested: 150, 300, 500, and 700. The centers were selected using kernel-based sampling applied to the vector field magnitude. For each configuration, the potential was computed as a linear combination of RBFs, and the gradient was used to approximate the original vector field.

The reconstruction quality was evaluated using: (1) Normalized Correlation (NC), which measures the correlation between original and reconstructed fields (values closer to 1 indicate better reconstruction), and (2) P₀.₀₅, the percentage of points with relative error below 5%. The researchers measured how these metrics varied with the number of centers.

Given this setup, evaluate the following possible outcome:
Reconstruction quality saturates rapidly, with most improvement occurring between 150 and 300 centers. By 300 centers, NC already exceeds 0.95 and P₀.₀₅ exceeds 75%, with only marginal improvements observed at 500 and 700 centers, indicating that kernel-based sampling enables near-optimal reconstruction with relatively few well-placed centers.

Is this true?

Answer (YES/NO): NO